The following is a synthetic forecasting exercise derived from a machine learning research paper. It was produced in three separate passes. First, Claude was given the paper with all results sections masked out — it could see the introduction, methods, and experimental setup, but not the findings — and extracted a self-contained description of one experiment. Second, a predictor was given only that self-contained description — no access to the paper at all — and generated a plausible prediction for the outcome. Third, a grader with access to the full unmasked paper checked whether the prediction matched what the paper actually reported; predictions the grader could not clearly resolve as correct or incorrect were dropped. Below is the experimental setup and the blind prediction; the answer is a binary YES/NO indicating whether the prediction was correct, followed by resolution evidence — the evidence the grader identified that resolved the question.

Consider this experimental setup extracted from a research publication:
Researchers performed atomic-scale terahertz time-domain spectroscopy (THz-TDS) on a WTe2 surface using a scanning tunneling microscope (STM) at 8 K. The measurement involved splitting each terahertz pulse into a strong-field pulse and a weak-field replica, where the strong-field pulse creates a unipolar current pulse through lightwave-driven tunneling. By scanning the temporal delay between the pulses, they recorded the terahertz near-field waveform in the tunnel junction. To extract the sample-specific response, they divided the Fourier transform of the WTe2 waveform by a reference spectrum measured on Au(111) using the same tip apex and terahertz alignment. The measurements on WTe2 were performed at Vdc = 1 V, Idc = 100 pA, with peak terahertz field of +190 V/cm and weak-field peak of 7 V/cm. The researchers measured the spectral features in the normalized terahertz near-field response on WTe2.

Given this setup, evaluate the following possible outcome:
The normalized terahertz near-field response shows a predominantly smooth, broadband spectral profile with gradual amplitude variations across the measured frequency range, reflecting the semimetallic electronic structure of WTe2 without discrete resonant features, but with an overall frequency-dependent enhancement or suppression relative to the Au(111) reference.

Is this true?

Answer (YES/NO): NO